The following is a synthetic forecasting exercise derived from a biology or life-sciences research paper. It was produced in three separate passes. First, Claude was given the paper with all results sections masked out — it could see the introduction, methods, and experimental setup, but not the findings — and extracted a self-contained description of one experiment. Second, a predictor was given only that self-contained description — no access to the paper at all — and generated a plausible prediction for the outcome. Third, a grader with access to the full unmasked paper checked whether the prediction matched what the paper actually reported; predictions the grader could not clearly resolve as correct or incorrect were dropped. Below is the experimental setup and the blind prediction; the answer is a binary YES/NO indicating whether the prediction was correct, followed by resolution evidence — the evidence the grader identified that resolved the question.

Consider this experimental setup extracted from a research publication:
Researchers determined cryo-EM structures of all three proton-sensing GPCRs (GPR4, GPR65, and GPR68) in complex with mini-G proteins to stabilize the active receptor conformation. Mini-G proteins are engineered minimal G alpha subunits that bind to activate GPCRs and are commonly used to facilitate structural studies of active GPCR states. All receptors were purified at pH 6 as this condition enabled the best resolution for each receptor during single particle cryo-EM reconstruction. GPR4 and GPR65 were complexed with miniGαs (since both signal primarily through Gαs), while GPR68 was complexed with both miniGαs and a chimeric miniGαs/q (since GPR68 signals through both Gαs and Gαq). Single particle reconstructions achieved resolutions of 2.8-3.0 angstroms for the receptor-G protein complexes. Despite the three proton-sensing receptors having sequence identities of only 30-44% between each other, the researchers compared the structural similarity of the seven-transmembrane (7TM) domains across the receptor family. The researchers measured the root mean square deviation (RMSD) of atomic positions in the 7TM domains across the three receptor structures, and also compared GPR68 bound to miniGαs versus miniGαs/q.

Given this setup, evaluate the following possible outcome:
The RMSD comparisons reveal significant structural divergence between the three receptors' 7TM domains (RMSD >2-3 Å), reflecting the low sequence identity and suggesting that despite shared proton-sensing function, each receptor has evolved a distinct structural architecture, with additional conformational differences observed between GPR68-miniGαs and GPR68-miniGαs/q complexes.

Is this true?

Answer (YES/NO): NO